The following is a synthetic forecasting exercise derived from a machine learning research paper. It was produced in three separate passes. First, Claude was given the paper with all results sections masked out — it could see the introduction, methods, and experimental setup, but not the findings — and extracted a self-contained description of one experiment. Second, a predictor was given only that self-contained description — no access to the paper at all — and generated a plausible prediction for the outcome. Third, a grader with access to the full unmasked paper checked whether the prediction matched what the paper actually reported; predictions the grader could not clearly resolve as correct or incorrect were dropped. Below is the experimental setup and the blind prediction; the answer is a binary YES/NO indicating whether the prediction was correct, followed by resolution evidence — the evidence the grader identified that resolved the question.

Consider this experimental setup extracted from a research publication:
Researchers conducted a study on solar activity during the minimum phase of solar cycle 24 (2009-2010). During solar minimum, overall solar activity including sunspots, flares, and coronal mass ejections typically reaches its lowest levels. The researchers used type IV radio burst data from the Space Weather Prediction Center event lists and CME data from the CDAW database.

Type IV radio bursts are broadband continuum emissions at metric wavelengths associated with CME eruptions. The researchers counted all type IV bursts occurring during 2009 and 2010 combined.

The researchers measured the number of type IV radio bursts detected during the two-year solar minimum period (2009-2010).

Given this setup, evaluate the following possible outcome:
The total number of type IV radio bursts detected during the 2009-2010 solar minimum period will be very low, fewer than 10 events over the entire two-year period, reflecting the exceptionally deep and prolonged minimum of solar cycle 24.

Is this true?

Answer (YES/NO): YES